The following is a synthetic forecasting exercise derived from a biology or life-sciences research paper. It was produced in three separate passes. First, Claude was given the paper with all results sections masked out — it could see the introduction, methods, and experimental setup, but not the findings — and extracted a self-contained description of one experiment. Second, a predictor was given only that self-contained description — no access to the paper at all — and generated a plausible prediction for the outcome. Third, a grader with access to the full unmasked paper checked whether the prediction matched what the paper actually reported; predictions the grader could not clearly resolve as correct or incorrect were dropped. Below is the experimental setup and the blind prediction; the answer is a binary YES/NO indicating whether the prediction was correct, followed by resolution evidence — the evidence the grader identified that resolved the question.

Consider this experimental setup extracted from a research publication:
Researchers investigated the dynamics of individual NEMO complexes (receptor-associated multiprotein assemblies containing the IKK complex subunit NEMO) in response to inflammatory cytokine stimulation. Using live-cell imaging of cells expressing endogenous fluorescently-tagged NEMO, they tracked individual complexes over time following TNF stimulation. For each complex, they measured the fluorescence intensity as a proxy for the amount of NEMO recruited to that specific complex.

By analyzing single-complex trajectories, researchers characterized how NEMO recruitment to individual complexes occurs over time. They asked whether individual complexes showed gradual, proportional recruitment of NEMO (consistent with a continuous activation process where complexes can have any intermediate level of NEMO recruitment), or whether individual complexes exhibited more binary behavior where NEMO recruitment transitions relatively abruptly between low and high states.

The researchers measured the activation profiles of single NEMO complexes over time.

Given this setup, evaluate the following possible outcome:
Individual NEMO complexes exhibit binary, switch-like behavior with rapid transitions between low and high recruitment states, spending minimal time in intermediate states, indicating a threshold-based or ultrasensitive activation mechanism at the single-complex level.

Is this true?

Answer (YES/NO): YES